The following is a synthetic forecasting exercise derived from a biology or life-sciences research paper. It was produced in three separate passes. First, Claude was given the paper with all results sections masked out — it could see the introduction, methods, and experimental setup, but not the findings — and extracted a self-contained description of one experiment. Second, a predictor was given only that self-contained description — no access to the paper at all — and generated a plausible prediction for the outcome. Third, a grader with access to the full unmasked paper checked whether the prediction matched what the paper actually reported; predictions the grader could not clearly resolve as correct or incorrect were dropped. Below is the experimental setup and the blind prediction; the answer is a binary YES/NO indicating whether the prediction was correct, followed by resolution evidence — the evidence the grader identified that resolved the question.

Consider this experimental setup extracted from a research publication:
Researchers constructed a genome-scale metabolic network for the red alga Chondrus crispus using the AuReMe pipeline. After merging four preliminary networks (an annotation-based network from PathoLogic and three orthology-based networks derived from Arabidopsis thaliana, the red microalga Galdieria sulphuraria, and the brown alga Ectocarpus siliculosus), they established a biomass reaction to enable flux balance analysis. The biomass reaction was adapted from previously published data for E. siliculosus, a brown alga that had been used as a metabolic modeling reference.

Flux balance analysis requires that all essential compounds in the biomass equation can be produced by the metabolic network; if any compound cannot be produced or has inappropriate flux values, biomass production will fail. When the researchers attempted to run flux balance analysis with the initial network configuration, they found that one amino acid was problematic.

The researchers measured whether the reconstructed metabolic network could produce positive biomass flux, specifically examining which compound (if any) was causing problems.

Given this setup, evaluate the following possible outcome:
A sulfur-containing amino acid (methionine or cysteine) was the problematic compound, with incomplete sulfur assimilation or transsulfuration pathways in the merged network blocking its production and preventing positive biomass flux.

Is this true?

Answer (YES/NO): NO